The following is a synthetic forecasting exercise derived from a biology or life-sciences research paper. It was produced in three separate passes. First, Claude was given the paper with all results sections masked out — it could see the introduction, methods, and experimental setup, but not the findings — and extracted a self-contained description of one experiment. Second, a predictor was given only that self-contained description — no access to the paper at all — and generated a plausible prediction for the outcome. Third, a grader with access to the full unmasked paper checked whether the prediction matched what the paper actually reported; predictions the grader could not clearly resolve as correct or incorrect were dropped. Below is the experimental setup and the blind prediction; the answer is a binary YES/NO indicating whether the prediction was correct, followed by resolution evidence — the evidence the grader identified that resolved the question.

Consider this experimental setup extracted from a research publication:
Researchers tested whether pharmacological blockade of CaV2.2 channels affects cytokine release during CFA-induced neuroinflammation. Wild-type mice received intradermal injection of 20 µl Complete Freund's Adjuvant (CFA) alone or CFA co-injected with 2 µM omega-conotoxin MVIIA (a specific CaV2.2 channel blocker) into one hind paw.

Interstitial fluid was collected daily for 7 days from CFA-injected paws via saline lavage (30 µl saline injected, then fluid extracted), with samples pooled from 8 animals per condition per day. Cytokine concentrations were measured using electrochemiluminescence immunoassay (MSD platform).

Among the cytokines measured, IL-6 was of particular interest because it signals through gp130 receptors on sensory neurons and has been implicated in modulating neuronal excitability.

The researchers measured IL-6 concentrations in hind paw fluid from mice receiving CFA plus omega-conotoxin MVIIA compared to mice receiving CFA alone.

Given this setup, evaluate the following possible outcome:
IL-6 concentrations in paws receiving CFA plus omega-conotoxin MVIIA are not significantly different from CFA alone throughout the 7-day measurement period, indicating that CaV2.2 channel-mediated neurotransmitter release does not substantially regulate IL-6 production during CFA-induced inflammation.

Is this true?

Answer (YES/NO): NO